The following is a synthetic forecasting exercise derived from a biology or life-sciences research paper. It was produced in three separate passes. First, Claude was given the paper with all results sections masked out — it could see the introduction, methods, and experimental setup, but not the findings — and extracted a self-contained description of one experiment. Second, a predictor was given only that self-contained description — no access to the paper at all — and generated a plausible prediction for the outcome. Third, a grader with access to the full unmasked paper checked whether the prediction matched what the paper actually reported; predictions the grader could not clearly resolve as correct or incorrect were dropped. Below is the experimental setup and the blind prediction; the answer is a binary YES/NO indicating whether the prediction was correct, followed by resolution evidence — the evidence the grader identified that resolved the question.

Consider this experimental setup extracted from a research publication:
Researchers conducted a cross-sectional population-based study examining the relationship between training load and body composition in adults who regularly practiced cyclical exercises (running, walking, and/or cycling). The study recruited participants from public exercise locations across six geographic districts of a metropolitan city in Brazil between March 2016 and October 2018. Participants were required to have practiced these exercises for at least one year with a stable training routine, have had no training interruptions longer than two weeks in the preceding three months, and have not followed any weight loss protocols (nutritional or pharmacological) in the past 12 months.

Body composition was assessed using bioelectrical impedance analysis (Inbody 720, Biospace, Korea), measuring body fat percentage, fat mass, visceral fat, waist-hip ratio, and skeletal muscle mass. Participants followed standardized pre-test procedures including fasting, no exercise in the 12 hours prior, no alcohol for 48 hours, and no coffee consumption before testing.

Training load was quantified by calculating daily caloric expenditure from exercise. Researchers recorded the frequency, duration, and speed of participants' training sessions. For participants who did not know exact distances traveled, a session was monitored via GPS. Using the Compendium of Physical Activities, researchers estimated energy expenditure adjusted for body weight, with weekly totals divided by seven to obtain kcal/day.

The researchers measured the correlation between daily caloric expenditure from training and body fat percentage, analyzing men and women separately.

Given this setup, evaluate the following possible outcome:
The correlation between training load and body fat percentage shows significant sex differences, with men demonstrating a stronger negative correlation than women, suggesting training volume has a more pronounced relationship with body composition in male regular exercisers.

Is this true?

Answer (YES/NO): YES